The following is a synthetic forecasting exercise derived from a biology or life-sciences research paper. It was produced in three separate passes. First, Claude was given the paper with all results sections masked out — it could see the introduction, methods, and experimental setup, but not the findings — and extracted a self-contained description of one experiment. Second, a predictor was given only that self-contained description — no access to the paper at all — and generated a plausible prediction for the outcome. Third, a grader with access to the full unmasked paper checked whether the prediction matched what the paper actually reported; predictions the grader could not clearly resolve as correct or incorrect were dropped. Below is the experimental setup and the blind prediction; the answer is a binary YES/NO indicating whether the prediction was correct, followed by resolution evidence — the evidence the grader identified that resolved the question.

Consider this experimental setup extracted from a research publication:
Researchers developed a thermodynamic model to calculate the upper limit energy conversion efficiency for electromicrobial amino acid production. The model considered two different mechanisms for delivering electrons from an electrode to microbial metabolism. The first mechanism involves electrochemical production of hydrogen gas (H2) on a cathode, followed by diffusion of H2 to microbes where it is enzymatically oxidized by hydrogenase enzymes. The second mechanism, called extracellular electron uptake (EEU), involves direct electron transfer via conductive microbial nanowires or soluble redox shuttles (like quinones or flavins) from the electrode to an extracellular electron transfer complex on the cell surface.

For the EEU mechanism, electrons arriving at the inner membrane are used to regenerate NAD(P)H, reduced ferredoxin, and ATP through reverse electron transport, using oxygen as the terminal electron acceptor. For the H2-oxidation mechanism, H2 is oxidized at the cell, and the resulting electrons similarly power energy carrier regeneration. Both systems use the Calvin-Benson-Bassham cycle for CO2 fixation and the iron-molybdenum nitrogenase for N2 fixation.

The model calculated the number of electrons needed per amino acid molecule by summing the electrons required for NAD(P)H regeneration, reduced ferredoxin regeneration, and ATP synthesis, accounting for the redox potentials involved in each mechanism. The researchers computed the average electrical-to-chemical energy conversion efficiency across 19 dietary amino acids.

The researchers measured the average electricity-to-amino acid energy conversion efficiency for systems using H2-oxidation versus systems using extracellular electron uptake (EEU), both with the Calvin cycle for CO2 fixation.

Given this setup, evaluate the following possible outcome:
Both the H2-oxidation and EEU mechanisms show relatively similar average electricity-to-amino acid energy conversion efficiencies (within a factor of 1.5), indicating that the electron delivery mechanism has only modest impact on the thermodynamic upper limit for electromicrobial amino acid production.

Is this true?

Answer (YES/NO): YES